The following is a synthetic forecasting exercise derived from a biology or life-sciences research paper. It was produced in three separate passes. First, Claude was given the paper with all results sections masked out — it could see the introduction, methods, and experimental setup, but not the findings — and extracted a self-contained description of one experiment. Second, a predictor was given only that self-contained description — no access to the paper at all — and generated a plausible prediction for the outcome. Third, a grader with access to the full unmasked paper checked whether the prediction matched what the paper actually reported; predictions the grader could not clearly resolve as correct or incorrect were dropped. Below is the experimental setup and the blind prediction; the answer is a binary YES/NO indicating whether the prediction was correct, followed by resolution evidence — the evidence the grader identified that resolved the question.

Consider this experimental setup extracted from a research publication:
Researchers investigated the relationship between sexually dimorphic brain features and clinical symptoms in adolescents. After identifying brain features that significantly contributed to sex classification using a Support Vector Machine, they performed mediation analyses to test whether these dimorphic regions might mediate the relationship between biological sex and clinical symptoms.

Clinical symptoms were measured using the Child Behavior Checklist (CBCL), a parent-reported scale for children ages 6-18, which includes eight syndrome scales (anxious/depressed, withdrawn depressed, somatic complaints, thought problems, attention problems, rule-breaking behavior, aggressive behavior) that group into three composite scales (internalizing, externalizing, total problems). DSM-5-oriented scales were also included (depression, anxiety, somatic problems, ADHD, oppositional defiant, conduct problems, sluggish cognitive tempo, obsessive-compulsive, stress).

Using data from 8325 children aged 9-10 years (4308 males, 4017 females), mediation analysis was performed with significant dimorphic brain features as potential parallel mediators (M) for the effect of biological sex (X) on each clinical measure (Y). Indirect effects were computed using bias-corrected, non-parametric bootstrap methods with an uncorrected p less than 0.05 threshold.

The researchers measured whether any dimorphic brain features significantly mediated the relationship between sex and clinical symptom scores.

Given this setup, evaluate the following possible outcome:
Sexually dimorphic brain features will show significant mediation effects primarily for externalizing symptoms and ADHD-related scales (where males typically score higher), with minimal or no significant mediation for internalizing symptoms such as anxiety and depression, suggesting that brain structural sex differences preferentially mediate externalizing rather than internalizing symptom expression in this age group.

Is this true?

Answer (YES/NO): NO